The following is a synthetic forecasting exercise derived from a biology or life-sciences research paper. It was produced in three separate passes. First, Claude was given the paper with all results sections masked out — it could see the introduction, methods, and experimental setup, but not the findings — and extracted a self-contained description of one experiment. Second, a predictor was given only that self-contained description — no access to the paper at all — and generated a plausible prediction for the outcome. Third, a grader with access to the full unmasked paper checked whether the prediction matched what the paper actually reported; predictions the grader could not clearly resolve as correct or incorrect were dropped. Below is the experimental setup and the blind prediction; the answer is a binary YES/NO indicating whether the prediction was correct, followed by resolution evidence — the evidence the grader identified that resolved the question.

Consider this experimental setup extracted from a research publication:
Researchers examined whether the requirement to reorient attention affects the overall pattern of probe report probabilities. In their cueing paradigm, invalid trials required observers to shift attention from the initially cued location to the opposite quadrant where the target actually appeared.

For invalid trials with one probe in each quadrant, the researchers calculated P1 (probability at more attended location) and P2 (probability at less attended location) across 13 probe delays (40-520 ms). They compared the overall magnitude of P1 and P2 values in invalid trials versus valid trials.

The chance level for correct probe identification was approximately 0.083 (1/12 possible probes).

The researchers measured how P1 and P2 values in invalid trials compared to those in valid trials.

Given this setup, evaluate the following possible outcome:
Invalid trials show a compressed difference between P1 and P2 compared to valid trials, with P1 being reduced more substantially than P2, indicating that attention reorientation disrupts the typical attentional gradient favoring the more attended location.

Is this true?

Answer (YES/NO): NO